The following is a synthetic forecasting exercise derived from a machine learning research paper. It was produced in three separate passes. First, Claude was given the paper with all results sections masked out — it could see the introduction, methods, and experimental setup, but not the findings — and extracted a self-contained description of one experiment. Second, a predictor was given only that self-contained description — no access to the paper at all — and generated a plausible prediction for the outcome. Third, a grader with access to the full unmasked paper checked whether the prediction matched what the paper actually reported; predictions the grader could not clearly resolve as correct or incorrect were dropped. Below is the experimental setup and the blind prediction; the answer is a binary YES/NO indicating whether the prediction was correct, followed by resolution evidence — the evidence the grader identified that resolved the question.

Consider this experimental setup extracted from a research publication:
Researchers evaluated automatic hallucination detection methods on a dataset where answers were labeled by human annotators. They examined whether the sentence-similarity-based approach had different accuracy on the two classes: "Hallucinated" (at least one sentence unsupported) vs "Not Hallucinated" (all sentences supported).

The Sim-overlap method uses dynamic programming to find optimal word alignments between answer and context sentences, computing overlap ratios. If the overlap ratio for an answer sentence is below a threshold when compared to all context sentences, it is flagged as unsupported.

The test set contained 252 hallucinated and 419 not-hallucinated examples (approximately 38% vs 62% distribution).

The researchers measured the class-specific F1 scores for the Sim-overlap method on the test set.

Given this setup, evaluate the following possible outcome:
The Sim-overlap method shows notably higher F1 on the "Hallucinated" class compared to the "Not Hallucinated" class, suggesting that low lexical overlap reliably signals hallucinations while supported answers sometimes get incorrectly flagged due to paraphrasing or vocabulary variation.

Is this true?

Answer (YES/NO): NO